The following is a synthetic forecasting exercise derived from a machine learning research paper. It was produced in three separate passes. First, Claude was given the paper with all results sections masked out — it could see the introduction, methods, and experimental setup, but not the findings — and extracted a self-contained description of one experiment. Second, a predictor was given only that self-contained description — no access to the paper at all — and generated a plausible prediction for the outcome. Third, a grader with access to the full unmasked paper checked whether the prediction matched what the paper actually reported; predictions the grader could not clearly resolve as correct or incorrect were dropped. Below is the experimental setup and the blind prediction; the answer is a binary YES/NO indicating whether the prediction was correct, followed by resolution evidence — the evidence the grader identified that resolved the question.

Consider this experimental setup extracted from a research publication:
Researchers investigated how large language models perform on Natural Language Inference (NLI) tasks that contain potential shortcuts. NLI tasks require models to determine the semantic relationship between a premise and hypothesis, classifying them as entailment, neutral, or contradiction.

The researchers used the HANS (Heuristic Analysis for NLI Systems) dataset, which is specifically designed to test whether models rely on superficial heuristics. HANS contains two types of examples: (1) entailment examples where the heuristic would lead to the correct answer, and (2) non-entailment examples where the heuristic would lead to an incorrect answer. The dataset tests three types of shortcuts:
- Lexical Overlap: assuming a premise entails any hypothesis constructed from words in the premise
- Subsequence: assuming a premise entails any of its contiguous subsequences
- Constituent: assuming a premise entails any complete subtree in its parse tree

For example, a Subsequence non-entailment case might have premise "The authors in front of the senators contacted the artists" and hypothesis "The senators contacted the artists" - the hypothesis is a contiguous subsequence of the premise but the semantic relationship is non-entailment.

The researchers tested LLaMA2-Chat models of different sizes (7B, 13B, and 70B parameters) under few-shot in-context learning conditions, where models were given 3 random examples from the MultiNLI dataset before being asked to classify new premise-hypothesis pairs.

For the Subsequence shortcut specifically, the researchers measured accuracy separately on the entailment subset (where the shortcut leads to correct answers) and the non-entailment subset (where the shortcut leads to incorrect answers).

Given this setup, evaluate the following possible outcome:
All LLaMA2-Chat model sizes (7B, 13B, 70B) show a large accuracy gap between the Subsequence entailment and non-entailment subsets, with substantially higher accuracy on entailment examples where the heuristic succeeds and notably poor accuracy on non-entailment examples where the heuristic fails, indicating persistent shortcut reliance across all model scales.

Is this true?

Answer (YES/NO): NO